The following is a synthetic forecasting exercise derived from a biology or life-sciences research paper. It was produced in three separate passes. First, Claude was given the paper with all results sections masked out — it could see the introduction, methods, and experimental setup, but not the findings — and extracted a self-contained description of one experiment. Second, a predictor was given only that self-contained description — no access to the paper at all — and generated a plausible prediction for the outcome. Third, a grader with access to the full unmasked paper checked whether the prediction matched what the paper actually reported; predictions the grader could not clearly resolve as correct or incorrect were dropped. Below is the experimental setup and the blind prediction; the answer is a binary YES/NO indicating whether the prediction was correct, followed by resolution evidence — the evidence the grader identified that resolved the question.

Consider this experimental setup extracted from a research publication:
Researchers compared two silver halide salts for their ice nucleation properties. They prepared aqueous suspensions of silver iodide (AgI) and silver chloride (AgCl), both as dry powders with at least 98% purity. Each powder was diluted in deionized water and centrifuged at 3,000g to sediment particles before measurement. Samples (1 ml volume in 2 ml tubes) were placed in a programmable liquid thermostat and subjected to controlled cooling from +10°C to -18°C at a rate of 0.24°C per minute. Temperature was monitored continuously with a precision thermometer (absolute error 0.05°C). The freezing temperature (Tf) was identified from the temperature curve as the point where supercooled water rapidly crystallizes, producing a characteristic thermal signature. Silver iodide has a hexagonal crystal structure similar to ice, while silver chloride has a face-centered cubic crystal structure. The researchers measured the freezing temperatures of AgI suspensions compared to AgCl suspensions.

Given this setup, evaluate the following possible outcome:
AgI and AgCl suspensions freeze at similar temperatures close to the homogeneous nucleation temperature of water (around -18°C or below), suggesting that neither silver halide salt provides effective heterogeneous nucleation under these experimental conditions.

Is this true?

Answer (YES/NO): NO